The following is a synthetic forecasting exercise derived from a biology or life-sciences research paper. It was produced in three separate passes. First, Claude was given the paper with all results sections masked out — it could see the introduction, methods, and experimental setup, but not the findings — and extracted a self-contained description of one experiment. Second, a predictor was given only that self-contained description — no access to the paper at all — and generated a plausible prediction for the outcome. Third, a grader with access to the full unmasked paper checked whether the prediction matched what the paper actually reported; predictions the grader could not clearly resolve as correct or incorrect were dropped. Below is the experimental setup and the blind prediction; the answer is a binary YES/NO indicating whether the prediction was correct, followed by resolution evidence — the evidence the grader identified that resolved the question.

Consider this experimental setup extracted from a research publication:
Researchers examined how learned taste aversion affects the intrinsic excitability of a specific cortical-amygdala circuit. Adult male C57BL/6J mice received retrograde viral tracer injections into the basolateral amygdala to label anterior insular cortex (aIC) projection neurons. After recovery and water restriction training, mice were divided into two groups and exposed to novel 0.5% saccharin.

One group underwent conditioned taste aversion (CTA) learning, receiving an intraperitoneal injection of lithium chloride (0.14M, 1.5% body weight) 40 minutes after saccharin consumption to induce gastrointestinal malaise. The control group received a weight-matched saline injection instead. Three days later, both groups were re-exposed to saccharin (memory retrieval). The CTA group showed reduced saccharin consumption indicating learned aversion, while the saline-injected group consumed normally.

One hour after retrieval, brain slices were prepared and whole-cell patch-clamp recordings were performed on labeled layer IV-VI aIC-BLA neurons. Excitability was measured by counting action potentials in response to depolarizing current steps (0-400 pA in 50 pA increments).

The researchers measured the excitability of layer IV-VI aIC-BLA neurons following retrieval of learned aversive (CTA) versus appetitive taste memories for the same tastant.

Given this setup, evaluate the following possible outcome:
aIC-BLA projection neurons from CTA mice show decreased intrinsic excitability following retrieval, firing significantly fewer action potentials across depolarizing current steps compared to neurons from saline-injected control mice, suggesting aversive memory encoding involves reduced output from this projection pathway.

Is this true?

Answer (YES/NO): YES